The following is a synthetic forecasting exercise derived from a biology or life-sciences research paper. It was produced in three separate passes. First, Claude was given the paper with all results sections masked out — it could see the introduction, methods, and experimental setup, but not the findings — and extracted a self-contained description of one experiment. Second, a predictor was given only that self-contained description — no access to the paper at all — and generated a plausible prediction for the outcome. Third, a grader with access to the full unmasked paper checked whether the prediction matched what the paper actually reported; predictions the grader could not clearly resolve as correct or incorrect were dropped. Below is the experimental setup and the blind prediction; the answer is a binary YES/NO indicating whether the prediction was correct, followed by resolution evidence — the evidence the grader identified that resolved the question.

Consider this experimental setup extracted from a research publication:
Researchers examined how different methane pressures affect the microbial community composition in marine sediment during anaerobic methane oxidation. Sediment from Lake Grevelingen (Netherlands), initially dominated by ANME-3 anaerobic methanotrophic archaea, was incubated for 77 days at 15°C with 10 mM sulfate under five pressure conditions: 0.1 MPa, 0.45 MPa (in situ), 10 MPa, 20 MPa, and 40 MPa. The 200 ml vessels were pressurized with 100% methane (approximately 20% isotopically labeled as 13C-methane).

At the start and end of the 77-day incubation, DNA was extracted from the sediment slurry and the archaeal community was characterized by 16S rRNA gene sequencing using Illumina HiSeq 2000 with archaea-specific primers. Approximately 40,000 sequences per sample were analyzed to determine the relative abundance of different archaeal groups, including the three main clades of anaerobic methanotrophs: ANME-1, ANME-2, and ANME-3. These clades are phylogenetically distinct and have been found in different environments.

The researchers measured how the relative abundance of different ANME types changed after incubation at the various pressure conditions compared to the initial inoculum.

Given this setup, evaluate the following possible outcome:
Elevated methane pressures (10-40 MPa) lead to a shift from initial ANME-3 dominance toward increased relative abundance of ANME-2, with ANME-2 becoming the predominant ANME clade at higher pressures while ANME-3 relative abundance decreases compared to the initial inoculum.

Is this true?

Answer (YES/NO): NO